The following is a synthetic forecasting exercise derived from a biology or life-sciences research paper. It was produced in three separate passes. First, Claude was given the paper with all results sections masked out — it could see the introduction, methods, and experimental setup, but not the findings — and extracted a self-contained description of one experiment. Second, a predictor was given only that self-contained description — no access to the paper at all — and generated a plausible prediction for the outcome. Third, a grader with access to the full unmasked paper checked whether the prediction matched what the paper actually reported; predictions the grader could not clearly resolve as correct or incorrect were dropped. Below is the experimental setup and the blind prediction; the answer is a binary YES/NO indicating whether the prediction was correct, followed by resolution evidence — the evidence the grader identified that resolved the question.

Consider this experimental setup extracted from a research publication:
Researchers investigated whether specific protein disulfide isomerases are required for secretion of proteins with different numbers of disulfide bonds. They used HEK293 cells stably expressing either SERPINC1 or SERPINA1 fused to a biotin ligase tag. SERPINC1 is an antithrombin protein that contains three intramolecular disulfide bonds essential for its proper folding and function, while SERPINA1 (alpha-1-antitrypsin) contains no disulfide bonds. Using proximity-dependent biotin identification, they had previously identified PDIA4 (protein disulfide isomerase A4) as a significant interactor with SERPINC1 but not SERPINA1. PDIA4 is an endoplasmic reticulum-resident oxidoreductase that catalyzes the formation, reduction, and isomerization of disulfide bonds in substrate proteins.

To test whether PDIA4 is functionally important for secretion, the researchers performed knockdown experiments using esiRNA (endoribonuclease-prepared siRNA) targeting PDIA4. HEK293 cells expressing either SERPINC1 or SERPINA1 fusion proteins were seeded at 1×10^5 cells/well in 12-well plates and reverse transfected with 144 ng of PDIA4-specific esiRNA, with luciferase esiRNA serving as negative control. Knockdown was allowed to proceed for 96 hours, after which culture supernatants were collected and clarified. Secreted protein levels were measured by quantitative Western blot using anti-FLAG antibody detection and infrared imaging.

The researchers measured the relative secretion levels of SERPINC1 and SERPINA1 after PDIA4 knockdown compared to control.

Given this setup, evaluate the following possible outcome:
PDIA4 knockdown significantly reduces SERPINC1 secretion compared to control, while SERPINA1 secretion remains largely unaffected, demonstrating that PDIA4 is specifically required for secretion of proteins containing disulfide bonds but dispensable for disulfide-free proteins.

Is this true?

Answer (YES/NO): YES